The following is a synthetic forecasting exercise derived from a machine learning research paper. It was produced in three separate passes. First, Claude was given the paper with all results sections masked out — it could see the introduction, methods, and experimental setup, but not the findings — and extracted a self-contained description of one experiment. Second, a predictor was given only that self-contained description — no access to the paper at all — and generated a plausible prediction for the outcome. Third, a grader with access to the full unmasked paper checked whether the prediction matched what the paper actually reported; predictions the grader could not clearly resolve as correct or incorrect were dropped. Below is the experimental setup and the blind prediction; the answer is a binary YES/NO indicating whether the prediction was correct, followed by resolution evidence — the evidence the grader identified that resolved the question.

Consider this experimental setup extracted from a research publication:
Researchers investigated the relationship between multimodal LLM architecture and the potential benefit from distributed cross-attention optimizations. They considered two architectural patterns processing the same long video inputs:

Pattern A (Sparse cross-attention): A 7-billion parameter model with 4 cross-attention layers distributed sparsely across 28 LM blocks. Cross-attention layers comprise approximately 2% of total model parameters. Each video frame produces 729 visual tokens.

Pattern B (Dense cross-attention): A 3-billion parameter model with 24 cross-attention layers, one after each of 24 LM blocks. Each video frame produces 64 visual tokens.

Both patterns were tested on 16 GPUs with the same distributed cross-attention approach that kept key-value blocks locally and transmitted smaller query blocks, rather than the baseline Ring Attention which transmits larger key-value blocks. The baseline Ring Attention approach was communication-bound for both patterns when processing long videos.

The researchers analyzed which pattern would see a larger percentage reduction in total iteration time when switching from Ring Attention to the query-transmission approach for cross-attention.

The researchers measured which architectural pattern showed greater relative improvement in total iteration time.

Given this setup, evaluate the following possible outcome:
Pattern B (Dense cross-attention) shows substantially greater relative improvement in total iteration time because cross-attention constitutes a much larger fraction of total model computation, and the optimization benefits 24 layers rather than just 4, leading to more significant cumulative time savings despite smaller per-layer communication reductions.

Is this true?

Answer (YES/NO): NO